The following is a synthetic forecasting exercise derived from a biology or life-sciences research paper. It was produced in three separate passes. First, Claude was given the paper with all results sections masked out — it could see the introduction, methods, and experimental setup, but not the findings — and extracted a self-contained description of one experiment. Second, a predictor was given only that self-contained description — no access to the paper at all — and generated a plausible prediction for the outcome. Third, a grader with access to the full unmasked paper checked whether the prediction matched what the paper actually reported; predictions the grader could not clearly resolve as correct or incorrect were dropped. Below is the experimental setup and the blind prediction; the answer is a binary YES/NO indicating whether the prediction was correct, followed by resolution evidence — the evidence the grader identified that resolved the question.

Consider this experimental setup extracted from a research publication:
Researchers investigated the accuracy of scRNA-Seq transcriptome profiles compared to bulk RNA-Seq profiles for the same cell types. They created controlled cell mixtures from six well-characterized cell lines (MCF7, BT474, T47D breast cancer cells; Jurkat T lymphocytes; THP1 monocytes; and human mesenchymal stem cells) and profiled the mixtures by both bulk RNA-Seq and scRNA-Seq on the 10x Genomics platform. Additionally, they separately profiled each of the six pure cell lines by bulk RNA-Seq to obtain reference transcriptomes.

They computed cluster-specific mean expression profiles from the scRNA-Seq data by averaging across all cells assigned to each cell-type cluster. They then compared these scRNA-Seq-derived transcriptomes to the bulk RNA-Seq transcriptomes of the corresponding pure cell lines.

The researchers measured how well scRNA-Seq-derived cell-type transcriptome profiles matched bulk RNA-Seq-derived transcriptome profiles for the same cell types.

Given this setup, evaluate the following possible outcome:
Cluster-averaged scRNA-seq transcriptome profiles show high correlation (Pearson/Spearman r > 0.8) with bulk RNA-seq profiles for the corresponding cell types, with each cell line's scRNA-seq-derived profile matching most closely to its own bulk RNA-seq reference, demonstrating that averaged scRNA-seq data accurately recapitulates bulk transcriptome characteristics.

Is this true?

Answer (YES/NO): NO